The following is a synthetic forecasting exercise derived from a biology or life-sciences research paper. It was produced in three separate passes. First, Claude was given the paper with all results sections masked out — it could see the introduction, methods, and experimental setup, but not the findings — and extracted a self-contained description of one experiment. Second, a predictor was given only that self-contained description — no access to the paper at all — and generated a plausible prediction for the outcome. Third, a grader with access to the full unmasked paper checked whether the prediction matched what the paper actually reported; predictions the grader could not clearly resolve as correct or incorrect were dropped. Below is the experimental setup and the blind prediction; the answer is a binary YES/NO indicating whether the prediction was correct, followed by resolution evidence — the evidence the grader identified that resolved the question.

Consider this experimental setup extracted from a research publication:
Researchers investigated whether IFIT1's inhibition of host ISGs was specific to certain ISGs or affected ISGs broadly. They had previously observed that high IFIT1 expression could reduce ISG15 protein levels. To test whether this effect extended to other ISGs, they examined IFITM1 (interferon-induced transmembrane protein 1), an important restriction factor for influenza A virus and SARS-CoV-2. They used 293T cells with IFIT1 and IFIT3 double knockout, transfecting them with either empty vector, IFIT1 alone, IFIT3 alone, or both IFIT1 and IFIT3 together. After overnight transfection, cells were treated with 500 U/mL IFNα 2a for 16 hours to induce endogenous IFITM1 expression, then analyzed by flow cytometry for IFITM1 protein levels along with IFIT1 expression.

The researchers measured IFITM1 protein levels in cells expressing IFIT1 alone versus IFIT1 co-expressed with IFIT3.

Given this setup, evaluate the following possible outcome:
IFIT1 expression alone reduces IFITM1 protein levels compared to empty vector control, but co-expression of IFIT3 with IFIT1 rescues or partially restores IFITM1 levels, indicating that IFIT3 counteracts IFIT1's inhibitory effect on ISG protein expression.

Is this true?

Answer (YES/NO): YES